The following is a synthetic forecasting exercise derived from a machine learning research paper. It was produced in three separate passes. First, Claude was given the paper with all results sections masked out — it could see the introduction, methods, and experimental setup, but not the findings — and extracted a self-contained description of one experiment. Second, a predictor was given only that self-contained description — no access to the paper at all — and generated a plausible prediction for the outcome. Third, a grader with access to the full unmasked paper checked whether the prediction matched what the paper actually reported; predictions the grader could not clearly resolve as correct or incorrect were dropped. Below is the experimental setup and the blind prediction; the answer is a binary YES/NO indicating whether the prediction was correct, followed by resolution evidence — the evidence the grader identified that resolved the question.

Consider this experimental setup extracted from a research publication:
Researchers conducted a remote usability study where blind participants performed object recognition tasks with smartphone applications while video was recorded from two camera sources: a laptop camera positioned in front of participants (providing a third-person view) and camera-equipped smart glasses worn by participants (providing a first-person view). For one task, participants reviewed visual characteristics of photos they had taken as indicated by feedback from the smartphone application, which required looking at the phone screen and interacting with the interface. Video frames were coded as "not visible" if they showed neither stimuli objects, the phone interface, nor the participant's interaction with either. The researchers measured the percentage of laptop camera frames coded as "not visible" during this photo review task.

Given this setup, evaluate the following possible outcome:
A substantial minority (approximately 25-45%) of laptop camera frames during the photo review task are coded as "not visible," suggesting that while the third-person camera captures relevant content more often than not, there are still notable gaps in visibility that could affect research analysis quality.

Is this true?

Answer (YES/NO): NO